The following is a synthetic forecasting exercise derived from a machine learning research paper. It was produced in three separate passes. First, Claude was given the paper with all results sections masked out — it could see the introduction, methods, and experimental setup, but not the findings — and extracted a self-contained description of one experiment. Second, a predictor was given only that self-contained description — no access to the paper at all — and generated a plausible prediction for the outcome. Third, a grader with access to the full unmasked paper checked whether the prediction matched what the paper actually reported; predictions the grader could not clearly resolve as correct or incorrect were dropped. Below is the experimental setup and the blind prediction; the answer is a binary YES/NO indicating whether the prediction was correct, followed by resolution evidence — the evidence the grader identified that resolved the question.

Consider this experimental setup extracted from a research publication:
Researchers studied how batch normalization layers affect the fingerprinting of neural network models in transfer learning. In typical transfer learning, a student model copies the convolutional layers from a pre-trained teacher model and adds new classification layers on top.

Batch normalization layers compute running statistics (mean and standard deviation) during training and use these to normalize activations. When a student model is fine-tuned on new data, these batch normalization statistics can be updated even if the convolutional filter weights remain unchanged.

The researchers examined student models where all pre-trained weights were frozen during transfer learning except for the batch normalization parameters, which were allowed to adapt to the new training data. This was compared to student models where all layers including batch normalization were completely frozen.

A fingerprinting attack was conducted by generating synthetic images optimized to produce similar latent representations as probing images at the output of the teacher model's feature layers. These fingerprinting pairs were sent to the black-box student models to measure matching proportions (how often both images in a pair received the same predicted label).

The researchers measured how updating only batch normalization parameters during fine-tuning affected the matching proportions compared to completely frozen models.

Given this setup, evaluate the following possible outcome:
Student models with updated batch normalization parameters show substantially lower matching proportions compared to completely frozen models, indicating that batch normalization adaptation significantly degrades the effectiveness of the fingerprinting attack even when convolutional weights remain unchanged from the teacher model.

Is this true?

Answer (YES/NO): YES